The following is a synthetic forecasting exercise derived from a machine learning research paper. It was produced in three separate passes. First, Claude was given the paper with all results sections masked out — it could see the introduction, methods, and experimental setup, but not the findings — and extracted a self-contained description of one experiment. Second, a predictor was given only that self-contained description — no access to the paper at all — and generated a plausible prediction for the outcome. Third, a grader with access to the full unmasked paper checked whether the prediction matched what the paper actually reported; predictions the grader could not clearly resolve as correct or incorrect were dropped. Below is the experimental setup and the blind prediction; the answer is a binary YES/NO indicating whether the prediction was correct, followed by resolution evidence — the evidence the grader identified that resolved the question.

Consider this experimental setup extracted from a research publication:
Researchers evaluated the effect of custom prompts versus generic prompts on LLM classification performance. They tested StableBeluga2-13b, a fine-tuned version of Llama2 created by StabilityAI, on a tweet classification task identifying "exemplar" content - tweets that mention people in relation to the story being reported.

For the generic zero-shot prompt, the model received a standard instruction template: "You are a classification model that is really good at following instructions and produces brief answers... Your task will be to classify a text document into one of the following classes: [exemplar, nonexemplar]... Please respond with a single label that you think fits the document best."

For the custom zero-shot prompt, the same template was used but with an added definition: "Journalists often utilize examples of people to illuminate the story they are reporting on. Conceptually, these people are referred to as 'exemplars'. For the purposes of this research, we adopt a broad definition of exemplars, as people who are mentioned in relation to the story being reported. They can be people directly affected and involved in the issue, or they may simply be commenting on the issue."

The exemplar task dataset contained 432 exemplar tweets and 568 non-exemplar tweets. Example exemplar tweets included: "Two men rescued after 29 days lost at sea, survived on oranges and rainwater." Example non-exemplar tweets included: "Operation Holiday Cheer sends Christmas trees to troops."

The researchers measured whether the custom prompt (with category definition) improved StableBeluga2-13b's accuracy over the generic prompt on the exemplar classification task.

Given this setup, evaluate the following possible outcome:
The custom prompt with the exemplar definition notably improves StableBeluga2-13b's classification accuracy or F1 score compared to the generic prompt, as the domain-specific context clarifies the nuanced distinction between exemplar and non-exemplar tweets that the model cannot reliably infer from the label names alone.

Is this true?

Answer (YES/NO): NO